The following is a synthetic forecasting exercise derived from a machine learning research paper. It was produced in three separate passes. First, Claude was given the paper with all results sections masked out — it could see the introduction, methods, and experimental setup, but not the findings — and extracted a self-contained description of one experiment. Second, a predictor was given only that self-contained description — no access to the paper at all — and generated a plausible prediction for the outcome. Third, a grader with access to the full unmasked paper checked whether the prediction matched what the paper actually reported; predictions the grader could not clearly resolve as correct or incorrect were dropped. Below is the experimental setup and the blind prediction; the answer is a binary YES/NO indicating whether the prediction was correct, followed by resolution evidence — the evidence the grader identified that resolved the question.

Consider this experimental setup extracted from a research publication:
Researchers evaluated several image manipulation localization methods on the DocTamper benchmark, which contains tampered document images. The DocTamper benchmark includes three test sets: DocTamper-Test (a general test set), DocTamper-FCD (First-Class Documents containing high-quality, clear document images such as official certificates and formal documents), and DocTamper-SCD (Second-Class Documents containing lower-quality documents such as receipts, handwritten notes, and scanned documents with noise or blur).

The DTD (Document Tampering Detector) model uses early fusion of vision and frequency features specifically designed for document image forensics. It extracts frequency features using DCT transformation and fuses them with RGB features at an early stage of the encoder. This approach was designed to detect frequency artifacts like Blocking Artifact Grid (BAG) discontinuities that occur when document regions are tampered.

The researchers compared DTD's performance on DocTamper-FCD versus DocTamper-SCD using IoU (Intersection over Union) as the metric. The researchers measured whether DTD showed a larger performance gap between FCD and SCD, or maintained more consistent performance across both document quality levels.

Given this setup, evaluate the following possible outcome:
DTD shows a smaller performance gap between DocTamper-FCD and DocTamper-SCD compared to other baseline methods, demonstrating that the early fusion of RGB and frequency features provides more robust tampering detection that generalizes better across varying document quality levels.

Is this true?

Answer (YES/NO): NO